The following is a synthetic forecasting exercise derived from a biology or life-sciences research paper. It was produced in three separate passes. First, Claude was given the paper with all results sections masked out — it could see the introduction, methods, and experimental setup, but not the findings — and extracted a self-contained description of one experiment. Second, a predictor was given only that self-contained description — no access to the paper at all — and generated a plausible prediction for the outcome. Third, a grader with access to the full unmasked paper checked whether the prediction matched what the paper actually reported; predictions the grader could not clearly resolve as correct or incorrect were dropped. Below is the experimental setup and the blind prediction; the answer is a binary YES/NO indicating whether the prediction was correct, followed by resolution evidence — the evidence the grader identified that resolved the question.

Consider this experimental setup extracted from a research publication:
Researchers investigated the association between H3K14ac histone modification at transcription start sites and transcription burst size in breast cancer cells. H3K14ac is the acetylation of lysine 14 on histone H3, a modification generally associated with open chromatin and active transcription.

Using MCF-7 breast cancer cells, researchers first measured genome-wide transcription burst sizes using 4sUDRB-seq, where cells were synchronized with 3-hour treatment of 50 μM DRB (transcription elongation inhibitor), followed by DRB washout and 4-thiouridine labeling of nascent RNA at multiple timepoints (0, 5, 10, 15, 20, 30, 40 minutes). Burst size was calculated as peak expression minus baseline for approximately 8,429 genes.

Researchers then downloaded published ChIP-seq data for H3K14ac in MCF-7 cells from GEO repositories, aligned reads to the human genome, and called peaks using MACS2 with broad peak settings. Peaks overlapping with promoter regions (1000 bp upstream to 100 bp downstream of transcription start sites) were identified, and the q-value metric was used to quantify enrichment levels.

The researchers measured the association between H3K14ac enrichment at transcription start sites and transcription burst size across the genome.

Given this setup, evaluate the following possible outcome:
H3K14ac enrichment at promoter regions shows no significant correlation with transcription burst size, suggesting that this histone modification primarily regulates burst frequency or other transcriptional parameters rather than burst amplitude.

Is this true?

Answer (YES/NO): NO